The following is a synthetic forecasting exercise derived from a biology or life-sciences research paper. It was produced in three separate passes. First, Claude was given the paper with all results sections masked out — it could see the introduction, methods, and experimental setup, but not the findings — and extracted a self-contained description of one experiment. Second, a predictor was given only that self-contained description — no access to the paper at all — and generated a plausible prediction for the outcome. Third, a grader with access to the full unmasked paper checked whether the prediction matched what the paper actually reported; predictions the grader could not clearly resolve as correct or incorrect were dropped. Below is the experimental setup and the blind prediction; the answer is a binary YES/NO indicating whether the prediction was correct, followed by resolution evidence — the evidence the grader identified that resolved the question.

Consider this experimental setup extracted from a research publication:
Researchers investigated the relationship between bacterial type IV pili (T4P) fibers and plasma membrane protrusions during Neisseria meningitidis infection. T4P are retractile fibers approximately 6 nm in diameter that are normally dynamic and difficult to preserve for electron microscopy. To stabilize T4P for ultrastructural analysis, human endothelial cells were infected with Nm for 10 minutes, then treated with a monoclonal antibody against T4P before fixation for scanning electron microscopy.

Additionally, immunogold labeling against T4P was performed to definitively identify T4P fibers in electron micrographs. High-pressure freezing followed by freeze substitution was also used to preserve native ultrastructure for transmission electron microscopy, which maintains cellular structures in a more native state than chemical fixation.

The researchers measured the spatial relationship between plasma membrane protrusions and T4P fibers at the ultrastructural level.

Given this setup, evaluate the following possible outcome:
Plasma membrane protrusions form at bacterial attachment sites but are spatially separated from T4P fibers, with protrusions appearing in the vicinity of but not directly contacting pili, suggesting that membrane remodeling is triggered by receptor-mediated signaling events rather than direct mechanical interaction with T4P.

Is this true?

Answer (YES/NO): NO